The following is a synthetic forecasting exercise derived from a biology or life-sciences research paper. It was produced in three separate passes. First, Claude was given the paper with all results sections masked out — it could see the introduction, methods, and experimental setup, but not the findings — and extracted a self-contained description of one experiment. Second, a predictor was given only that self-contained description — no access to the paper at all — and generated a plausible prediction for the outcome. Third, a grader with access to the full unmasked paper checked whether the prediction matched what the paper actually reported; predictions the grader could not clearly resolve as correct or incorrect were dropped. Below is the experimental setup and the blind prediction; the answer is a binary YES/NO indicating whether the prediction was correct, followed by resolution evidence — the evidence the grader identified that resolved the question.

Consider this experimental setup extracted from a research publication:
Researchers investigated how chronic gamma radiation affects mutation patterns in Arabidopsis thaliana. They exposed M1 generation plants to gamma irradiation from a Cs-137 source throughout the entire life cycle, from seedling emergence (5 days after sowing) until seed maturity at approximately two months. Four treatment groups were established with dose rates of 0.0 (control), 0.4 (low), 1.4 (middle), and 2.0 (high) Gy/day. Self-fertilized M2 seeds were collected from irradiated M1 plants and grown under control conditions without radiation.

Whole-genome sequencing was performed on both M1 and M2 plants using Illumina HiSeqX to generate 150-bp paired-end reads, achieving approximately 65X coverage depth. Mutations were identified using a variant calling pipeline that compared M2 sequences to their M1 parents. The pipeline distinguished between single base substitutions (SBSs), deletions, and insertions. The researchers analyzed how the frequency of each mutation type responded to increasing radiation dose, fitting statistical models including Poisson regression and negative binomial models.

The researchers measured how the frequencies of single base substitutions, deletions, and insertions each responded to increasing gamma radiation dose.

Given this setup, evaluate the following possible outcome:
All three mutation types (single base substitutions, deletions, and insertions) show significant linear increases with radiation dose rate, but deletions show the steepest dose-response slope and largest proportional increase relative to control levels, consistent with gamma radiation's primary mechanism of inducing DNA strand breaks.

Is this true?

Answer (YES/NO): NO